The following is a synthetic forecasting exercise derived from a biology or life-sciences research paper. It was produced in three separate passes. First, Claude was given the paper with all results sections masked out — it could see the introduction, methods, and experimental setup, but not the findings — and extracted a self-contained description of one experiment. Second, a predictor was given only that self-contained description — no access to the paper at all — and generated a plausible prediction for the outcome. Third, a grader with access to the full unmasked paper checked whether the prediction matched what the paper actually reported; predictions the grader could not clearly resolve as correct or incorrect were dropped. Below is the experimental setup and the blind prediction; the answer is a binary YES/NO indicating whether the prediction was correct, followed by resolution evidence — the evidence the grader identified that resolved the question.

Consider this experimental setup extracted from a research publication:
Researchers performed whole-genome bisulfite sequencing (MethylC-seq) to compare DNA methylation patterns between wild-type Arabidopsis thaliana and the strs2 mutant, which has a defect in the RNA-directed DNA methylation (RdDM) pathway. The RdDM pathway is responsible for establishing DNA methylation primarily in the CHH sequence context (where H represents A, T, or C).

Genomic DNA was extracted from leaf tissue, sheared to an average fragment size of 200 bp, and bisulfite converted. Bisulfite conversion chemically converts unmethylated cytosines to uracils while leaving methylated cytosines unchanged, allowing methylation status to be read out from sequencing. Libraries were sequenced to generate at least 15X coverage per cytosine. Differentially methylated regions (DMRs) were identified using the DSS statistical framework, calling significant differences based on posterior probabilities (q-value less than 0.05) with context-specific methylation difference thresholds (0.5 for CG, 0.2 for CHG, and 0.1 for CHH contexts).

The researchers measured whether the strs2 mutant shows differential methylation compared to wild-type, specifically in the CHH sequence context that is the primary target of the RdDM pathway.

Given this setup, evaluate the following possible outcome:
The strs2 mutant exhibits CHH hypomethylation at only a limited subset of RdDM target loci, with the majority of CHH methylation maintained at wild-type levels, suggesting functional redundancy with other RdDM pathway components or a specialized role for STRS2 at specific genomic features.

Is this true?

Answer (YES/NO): YES